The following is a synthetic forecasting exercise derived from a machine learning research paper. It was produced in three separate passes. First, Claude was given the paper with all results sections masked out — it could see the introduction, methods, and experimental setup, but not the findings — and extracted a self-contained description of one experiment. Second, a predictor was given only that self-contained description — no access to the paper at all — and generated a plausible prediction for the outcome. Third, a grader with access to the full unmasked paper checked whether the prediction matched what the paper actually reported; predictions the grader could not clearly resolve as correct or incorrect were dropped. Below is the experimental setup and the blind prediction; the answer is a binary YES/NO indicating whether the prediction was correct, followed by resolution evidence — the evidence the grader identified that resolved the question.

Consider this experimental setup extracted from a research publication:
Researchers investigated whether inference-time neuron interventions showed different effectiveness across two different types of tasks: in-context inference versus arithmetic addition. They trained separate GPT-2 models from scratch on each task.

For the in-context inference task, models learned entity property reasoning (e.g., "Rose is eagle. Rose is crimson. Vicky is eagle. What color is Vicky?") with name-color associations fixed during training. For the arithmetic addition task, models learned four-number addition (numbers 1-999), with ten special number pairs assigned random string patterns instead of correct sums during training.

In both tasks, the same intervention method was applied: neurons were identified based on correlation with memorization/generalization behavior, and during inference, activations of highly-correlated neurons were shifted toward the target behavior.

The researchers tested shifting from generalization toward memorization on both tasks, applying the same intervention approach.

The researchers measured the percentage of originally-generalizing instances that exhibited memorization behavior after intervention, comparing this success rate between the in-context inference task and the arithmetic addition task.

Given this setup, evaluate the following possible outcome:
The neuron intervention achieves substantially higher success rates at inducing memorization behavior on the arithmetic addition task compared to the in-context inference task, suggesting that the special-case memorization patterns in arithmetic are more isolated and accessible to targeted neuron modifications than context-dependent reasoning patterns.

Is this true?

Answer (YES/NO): YES